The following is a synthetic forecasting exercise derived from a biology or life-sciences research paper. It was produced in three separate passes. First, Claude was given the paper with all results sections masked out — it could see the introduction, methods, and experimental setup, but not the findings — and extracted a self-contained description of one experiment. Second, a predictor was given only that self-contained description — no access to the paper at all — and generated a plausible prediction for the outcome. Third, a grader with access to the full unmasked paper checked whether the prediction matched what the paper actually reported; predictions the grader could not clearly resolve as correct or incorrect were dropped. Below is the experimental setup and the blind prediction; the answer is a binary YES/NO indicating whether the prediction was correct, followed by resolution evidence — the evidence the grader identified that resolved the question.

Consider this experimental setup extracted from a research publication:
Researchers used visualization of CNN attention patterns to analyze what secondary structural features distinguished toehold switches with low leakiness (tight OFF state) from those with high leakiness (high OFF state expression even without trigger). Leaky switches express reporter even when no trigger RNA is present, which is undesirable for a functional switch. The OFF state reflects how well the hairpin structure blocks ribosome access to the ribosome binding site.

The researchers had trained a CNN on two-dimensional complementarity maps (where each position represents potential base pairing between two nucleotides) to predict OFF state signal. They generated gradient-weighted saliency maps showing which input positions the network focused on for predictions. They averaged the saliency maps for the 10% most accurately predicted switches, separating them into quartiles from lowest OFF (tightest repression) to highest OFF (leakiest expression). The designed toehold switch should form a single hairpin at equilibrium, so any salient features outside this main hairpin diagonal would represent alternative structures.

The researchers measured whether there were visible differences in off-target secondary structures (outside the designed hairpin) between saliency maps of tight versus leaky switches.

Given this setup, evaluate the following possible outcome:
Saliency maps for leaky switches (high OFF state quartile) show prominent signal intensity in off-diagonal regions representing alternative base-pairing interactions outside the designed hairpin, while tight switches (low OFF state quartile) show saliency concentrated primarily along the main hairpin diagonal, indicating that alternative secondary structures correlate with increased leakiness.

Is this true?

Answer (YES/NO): YES